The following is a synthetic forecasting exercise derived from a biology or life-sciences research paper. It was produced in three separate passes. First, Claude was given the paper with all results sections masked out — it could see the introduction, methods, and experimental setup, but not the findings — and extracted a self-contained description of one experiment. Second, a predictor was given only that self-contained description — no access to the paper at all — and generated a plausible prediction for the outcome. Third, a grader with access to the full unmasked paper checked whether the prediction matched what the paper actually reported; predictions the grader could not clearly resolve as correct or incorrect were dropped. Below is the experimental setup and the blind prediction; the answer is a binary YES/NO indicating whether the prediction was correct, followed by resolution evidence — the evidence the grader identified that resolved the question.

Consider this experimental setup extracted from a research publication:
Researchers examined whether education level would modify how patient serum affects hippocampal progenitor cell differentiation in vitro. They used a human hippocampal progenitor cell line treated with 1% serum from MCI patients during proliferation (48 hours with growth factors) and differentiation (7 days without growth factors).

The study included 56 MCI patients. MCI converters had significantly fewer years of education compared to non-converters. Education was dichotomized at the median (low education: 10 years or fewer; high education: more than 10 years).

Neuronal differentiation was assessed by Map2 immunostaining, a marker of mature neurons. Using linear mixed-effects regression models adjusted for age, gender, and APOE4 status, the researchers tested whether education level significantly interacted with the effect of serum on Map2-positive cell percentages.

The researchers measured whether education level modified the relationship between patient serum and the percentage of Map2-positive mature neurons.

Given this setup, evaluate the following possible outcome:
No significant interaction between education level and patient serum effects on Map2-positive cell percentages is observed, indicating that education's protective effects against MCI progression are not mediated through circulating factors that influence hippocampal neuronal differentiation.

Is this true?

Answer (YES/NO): YES